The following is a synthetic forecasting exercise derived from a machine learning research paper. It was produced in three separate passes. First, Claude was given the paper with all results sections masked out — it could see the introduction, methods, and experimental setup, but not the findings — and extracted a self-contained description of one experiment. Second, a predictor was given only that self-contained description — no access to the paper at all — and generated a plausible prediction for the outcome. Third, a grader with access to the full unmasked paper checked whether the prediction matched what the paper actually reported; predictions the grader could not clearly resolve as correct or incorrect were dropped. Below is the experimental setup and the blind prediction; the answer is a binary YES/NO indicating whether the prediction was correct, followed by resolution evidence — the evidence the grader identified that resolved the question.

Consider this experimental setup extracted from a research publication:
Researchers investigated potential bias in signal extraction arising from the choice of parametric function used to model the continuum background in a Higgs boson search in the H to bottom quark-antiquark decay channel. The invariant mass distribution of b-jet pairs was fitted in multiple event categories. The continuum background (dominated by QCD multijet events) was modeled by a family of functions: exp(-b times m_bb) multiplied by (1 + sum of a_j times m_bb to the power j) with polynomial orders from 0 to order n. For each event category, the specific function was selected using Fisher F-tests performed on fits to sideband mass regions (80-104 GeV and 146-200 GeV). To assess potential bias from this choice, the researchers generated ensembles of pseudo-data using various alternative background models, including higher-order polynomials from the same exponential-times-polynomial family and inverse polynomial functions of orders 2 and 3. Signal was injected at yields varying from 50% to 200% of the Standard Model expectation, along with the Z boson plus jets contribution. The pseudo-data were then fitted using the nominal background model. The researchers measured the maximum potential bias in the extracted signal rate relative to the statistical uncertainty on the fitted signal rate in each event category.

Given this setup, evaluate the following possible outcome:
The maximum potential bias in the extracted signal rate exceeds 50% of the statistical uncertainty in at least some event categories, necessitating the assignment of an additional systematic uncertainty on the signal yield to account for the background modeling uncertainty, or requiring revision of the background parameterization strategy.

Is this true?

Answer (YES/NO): NO